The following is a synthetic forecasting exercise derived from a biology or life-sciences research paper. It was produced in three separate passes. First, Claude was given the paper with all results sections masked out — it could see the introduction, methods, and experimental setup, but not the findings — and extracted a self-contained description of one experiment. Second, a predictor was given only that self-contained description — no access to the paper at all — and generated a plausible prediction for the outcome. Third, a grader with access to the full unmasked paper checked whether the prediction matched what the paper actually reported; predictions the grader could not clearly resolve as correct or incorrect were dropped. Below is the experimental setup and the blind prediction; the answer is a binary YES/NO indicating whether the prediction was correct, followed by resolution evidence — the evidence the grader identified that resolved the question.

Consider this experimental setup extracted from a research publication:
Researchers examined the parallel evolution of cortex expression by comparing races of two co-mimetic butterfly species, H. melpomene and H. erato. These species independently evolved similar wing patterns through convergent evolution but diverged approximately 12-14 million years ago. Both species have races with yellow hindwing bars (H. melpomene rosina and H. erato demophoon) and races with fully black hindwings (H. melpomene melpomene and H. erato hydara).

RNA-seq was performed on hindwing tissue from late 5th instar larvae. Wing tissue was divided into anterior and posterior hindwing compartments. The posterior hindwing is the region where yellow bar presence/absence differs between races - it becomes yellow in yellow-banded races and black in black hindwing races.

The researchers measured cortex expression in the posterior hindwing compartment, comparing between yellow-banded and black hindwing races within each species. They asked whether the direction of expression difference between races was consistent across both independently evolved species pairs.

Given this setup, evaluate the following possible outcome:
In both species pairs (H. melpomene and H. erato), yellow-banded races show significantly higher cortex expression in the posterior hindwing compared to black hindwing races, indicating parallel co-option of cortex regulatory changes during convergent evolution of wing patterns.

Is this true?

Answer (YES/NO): NO